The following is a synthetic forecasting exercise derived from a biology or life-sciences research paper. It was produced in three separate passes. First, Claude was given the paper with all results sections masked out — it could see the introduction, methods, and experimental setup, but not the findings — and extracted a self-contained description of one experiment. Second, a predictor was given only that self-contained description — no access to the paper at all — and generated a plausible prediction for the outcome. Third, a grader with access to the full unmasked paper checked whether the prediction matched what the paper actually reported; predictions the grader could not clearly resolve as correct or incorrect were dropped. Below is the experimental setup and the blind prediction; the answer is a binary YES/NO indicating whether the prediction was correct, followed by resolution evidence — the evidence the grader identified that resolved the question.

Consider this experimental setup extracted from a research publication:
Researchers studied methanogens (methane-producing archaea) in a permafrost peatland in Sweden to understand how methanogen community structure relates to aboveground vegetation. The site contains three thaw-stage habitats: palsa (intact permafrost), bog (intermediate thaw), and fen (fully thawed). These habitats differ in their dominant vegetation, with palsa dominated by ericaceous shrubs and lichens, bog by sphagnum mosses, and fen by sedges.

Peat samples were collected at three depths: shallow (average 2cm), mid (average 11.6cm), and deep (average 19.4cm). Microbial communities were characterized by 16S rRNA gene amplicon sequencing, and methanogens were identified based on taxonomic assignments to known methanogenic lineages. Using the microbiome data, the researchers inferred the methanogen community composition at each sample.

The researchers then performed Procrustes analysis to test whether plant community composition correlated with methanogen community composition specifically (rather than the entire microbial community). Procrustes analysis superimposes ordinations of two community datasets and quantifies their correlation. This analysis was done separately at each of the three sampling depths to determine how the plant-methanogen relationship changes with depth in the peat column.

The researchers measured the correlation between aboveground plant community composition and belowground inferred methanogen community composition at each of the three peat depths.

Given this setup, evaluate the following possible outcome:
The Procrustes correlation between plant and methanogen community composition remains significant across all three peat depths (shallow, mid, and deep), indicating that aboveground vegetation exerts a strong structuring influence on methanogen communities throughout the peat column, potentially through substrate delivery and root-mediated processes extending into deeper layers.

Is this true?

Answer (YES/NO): YES